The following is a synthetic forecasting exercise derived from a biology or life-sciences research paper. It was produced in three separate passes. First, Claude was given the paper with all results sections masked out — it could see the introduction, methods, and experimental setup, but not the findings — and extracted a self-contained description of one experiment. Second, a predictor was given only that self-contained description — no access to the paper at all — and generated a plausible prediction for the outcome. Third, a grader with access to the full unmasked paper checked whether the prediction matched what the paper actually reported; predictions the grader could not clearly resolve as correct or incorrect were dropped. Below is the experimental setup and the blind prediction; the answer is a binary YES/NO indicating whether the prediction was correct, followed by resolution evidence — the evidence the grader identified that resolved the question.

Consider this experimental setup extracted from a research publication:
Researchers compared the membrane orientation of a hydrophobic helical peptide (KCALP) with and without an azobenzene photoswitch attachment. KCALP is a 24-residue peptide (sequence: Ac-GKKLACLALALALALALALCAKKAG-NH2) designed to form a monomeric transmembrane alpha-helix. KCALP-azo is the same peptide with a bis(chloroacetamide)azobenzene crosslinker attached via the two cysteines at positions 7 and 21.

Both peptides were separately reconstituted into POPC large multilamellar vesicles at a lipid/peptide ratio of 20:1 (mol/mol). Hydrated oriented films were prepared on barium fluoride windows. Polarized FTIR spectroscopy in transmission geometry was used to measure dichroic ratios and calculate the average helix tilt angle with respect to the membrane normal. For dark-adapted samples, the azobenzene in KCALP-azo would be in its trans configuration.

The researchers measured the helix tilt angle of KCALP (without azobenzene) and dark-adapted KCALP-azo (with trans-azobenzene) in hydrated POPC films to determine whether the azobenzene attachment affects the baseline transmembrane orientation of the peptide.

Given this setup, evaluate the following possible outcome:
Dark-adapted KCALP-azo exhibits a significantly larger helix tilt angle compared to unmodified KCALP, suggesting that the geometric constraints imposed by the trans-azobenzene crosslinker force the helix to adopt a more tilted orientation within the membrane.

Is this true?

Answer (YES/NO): YES